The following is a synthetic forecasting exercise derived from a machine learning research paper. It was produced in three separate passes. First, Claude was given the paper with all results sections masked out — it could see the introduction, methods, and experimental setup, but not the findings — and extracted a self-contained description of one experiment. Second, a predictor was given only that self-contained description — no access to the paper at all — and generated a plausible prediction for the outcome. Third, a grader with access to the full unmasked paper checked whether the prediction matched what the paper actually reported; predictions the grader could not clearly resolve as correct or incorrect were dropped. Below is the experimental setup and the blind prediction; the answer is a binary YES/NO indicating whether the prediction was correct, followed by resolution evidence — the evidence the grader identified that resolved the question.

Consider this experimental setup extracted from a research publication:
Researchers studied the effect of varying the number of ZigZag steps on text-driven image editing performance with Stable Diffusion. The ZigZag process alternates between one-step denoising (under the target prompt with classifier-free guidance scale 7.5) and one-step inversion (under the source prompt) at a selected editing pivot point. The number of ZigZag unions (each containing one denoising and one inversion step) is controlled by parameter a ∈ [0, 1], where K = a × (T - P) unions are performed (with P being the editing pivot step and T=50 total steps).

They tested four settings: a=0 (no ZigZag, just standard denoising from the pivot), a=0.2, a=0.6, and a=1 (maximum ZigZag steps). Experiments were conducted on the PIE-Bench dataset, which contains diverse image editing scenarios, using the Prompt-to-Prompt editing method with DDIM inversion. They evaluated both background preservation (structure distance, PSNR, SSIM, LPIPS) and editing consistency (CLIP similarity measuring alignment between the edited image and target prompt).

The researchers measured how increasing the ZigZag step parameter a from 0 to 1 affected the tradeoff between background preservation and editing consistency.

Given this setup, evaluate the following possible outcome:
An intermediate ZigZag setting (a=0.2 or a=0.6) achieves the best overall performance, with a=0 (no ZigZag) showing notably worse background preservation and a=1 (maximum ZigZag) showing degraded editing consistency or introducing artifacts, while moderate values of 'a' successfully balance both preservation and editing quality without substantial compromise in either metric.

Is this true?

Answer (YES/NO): NO